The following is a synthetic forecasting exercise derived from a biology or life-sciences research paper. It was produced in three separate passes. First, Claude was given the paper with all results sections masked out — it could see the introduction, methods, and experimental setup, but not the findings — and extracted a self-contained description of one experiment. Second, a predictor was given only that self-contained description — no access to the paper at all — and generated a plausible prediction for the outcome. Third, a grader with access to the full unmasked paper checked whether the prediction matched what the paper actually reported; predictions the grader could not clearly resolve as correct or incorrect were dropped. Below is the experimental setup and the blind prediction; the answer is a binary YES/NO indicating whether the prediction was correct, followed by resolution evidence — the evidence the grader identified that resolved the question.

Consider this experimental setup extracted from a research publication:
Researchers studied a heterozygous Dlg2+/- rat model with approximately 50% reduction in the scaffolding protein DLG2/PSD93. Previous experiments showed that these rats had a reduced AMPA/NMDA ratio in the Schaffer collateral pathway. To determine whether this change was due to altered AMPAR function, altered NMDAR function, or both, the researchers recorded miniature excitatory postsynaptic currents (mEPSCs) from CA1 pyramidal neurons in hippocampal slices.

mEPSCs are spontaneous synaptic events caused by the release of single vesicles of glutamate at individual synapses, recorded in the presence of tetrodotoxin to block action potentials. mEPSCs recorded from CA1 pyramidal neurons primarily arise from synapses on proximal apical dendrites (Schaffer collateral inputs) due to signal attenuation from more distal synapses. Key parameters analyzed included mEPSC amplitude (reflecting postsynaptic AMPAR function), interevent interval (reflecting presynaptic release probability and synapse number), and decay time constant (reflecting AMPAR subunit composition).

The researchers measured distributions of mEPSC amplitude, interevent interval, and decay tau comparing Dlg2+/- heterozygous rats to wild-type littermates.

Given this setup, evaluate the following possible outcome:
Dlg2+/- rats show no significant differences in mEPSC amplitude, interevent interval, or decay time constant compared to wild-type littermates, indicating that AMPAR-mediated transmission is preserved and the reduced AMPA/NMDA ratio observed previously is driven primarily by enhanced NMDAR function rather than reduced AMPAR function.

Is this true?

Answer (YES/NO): YES